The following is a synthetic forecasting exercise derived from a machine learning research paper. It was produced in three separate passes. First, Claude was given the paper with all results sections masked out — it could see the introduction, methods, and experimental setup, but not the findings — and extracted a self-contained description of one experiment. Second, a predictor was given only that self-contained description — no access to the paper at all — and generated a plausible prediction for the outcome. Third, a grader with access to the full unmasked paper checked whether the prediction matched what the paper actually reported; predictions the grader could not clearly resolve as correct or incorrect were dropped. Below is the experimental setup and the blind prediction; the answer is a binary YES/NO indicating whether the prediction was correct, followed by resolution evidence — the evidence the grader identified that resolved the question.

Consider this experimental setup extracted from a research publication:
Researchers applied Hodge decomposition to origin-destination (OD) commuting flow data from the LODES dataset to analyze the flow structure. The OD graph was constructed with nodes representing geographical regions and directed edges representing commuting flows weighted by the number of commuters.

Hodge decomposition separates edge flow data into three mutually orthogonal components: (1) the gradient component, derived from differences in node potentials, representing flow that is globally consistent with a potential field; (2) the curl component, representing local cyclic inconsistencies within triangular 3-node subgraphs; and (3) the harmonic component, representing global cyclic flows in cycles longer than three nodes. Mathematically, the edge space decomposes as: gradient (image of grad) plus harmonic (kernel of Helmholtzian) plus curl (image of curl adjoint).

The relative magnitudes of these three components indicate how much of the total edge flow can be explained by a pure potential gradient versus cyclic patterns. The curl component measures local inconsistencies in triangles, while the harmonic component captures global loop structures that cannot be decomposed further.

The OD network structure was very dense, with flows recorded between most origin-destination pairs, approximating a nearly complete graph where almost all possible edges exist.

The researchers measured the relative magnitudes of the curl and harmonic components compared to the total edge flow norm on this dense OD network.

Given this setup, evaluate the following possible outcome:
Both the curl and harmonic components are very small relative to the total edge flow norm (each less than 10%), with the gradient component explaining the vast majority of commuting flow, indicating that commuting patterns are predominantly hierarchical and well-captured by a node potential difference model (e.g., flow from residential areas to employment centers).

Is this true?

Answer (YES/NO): YES